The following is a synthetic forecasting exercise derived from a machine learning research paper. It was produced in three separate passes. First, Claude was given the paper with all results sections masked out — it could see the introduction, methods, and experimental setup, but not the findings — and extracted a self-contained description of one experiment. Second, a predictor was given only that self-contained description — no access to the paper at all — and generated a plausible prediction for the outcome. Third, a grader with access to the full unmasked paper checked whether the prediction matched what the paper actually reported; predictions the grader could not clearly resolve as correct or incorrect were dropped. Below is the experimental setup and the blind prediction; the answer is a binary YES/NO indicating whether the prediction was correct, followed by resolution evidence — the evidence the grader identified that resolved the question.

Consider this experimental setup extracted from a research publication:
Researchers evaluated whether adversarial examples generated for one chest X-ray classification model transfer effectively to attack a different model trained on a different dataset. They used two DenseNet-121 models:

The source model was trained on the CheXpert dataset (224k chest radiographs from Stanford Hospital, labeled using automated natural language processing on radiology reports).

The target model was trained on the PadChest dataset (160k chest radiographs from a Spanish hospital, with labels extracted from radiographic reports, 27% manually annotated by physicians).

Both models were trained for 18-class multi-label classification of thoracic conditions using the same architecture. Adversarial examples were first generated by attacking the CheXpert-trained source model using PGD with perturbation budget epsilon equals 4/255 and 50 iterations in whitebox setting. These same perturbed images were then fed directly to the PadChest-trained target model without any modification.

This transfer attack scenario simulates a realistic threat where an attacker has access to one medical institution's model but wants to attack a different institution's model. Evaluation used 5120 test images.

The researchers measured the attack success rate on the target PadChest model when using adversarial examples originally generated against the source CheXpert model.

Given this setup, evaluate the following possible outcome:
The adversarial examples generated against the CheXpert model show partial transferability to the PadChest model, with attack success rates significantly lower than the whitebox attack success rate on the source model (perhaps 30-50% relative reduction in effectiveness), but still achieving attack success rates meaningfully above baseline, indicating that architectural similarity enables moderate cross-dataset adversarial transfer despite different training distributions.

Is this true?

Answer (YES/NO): NO